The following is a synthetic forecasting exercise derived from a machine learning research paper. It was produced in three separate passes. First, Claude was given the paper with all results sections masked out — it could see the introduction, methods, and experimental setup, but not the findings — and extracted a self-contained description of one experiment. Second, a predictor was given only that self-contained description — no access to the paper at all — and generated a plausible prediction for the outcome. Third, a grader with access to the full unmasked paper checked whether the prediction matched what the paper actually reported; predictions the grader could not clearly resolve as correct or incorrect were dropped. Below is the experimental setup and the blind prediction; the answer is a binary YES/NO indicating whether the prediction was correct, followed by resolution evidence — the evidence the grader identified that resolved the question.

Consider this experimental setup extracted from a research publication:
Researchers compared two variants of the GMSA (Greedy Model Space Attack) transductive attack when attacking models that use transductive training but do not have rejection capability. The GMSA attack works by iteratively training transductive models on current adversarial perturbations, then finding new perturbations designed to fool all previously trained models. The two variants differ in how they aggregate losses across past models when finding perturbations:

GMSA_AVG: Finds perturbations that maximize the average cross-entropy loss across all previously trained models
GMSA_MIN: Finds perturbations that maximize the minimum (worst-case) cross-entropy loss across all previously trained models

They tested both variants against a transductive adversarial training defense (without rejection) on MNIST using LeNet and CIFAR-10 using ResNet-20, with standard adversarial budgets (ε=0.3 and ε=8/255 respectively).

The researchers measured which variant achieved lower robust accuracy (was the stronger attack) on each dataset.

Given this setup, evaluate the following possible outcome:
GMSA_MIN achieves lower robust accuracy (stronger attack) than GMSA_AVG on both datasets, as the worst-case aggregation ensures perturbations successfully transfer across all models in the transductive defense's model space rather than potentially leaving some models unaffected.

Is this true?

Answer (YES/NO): NO